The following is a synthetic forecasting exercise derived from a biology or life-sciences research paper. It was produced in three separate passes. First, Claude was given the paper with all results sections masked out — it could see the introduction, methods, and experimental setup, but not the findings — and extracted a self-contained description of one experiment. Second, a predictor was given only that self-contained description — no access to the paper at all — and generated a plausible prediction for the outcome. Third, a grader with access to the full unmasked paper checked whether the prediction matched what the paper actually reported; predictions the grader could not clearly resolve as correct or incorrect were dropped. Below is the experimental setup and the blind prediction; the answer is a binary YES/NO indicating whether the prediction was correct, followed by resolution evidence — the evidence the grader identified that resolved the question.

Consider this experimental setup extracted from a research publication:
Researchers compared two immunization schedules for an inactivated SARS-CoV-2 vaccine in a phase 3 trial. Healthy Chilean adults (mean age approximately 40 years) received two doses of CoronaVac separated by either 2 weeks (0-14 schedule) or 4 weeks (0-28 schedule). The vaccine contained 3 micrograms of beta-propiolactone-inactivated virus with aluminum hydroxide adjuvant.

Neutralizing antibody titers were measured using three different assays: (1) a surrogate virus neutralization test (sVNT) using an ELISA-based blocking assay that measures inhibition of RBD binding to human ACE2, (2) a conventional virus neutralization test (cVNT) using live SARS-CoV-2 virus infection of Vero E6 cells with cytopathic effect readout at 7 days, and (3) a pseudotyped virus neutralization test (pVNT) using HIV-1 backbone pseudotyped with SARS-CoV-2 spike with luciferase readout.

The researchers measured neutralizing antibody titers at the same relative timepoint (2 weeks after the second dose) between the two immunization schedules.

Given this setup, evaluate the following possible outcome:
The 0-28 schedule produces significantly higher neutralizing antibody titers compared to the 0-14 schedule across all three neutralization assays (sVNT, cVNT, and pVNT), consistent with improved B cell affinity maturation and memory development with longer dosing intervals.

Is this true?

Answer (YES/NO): NO